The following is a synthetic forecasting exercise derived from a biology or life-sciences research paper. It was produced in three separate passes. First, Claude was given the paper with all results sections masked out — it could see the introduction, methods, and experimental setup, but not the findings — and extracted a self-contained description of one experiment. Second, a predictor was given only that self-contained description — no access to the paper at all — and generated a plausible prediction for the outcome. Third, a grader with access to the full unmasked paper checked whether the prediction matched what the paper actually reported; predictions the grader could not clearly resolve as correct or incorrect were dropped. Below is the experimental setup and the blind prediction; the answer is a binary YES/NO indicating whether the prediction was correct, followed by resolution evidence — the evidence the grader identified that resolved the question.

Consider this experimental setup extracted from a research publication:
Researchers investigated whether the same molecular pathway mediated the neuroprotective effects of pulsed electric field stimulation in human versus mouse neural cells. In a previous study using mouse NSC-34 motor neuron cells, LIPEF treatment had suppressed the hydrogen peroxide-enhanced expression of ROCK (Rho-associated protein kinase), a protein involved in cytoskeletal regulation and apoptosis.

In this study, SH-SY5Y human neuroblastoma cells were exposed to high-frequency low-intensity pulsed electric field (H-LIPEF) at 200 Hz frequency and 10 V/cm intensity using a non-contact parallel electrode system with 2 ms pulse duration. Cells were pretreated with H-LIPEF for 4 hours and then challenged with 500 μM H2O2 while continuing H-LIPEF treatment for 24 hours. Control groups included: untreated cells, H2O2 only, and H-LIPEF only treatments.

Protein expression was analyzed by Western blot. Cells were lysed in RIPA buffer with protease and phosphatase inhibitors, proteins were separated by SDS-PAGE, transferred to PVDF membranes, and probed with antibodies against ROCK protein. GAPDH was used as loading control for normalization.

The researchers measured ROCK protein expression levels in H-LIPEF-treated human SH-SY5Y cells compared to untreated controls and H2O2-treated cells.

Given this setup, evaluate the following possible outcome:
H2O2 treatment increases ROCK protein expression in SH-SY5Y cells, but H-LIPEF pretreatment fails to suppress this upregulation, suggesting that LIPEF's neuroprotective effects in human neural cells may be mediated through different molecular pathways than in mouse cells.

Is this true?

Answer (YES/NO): NO